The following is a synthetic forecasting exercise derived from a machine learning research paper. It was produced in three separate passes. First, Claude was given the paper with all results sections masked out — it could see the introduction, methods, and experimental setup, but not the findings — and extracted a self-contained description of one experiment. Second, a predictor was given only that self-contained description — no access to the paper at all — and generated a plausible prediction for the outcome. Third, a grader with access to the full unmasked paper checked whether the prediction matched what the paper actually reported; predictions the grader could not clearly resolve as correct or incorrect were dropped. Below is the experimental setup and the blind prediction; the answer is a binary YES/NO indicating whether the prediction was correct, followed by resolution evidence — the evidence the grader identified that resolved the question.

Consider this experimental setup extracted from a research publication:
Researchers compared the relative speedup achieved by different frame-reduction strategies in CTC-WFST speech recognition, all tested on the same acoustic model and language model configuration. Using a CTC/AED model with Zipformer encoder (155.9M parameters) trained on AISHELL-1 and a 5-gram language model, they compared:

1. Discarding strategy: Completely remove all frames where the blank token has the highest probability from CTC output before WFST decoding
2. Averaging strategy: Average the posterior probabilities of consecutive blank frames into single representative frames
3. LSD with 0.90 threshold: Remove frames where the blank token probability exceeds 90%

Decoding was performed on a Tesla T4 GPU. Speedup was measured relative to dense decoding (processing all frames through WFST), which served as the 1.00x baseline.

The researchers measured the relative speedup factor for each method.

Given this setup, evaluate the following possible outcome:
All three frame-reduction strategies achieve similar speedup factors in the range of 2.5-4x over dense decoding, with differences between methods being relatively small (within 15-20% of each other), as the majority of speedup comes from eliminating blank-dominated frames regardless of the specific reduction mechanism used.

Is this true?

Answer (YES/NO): YES